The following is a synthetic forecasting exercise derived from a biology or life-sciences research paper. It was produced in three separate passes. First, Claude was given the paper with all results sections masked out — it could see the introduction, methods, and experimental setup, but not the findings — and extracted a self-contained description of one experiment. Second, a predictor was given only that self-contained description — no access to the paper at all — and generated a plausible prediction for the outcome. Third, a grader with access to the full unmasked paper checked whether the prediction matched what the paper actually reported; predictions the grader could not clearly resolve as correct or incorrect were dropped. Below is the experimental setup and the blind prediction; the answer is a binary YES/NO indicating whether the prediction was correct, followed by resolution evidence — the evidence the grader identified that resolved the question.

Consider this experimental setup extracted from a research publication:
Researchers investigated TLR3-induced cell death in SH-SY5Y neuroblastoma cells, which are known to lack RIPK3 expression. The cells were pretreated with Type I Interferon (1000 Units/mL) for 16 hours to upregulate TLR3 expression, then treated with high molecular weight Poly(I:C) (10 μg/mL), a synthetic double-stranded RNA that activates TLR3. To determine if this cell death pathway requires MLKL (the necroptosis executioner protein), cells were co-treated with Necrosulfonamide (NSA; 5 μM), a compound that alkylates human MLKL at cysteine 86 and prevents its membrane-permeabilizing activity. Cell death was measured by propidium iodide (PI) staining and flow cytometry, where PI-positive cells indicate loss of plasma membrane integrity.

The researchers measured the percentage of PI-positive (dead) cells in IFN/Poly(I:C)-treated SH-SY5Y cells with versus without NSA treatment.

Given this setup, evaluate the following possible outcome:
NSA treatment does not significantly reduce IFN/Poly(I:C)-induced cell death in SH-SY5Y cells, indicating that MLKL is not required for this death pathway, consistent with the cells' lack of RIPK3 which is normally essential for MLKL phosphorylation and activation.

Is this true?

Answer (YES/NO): NO